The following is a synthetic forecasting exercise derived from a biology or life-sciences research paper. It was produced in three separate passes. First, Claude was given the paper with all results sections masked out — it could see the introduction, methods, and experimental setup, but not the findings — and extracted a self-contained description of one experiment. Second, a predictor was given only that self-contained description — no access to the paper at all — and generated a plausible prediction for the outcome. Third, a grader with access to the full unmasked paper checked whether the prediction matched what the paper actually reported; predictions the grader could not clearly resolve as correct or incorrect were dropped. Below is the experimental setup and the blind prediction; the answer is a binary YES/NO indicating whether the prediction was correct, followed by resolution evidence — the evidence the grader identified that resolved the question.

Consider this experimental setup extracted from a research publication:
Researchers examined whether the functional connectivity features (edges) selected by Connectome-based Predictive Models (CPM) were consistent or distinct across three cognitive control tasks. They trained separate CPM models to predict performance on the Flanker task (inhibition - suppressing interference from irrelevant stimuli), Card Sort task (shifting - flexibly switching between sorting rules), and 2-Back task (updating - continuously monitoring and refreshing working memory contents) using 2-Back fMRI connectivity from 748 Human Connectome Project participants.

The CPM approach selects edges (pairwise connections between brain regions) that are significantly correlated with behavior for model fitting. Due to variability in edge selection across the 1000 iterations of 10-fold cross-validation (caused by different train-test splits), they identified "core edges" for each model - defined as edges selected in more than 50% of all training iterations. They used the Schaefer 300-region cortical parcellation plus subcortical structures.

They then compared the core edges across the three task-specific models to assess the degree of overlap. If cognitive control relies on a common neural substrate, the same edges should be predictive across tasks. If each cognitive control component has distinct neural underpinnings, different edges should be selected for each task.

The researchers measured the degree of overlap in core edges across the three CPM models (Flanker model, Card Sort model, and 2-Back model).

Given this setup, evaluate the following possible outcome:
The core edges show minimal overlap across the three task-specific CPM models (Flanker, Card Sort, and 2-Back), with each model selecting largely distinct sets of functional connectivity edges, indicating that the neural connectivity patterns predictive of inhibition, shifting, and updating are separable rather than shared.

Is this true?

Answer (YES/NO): NO